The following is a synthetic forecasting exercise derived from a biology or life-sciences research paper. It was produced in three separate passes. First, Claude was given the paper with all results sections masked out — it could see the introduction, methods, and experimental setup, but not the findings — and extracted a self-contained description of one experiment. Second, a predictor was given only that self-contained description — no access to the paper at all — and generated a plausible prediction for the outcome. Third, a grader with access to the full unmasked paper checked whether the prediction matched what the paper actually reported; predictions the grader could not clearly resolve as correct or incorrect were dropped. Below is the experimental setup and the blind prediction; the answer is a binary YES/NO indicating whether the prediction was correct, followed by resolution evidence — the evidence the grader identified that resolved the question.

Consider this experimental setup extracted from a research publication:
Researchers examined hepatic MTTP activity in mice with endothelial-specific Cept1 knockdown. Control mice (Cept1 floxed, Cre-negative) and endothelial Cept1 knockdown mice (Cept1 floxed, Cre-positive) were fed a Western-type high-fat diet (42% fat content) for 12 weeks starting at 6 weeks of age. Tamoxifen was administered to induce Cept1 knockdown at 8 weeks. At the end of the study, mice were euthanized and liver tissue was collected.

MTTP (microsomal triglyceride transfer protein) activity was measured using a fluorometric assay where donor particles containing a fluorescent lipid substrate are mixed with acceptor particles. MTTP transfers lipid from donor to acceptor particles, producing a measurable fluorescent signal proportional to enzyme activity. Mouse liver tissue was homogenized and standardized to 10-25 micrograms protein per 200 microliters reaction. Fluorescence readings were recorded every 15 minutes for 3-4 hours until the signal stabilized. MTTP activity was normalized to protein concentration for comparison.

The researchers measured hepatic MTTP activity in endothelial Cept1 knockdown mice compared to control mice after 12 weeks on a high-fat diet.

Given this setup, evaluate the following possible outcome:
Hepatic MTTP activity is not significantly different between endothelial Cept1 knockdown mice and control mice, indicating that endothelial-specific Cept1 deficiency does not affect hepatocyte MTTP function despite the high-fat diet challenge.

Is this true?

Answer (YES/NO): NO